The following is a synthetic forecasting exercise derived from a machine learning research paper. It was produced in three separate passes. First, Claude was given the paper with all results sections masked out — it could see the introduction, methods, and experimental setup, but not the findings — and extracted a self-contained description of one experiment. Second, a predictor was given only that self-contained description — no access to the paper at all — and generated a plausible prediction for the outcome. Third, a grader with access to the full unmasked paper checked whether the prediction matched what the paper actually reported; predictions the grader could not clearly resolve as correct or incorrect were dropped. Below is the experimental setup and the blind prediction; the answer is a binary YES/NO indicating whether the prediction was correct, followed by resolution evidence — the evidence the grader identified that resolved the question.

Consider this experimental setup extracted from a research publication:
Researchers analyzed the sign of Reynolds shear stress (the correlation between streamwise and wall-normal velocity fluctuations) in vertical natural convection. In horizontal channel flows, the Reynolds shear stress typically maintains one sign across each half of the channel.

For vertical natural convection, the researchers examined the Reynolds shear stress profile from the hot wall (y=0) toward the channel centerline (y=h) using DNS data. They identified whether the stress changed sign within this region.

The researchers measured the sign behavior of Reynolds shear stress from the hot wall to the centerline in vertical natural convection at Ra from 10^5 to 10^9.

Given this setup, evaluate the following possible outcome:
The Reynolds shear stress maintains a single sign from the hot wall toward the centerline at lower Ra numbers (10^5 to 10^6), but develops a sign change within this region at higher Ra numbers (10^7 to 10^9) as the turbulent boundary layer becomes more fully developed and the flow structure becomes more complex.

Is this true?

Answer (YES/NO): NO